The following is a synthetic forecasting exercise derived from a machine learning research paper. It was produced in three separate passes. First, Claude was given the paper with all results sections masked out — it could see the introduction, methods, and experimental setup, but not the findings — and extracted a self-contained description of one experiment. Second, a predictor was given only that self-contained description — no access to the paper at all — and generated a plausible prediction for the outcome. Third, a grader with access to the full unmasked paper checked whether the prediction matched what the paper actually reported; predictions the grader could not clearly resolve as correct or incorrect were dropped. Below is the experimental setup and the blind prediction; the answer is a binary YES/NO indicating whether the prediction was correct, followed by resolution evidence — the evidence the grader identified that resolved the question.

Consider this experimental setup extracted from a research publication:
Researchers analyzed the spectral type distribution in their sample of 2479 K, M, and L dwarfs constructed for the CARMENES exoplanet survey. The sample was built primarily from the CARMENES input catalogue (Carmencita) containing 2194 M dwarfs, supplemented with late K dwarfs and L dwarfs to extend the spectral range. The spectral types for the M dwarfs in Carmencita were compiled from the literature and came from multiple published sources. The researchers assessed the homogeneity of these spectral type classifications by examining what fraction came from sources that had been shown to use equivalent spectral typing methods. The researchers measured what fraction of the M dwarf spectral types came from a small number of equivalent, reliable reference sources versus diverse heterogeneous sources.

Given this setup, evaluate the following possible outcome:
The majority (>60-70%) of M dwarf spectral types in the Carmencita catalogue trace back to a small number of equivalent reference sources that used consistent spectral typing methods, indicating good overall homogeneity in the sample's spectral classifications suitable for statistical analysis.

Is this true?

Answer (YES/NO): YES